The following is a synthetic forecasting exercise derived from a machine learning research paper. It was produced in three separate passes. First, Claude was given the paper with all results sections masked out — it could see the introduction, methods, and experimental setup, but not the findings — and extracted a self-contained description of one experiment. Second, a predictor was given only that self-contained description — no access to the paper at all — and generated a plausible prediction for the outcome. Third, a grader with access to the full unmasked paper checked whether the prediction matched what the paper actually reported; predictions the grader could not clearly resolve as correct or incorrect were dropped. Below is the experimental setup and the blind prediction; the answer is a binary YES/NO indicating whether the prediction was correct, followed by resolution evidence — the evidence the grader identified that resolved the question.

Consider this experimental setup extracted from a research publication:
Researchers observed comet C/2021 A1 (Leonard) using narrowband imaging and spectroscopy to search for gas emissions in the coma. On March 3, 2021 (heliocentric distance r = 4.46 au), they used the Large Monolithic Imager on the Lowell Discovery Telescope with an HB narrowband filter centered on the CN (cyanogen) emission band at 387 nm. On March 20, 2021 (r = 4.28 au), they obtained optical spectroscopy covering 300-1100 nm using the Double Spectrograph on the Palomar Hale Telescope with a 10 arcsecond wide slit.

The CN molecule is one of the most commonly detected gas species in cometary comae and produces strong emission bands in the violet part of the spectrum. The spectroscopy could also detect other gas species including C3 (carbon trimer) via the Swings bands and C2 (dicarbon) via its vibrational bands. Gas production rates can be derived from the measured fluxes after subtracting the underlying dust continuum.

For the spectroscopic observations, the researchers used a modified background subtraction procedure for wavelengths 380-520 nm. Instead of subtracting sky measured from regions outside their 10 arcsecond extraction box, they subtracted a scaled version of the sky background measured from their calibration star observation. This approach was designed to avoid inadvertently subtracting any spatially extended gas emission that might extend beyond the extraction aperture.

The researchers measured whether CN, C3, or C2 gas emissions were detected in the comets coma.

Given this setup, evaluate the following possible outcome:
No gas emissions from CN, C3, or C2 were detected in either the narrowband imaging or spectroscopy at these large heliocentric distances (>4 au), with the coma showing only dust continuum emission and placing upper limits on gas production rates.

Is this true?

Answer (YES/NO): YES